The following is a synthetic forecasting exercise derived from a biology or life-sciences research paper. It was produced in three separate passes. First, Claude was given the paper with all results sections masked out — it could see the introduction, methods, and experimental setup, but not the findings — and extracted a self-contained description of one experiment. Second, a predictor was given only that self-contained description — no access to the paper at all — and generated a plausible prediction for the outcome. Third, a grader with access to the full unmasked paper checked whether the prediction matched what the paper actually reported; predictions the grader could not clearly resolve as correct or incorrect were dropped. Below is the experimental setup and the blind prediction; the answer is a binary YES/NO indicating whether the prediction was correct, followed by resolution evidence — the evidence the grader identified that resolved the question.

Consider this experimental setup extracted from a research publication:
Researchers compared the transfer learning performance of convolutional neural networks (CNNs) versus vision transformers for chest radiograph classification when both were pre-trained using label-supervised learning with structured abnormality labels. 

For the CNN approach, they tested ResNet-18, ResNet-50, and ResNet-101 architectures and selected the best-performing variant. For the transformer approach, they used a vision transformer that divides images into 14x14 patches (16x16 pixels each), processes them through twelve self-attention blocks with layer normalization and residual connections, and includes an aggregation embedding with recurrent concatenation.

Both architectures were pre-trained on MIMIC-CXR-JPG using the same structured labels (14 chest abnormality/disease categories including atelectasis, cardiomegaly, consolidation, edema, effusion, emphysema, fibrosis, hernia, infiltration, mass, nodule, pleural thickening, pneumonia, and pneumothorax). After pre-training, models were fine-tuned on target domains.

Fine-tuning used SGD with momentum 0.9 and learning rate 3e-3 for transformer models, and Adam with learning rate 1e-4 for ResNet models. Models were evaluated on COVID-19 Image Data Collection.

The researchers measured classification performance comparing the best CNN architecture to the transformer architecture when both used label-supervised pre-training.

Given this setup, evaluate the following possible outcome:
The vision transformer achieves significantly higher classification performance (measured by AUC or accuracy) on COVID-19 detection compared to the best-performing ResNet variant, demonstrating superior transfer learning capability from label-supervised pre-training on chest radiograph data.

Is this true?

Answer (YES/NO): YES